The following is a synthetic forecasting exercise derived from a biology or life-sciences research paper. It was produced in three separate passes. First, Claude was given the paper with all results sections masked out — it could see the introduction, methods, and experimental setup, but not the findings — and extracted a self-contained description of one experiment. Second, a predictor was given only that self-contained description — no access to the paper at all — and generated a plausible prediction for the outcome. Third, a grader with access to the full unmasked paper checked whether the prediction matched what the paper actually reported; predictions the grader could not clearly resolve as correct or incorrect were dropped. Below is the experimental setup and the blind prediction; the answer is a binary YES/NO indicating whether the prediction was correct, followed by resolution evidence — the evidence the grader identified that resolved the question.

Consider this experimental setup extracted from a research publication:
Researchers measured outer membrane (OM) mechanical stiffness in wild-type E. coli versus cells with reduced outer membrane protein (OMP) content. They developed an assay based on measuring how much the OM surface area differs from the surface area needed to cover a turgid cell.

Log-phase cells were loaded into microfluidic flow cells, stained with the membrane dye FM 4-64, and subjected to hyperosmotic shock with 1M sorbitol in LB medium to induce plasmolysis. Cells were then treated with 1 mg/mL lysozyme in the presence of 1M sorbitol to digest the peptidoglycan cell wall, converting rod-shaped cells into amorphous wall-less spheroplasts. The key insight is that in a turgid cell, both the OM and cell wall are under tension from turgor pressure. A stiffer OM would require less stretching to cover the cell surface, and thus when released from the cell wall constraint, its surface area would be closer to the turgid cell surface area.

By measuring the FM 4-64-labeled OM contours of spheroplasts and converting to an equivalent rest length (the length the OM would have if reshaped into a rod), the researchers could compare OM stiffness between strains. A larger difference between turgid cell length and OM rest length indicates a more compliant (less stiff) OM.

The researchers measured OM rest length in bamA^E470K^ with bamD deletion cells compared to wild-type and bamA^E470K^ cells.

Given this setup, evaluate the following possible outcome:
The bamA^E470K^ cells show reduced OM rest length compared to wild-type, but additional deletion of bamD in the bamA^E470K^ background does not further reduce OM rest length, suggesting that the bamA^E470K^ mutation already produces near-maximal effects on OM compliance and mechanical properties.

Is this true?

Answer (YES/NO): NO